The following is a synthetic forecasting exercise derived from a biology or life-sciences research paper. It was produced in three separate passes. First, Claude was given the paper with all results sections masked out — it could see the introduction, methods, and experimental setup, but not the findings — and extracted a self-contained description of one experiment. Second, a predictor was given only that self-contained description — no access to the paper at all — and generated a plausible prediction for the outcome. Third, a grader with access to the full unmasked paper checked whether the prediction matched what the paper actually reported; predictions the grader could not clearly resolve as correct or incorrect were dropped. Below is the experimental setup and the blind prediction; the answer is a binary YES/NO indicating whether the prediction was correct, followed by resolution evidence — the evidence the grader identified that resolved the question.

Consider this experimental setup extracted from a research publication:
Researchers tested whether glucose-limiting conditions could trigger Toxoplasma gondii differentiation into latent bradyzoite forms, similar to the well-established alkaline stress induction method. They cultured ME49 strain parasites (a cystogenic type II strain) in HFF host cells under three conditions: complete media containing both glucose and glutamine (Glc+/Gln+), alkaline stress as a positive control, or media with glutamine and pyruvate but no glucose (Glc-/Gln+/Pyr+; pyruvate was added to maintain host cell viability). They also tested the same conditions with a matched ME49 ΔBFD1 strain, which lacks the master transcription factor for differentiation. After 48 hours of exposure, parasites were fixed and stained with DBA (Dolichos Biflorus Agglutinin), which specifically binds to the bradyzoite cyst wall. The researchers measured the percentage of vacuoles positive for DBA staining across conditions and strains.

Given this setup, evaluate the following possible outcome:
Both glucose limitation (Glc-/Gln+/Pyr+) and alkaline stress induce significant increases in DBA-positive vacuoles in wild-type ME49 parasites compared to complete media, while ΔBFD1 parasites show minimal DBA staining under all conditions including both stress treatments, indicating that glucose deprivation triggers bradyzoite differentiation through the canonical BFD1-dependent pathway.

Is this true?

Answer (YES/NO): YES